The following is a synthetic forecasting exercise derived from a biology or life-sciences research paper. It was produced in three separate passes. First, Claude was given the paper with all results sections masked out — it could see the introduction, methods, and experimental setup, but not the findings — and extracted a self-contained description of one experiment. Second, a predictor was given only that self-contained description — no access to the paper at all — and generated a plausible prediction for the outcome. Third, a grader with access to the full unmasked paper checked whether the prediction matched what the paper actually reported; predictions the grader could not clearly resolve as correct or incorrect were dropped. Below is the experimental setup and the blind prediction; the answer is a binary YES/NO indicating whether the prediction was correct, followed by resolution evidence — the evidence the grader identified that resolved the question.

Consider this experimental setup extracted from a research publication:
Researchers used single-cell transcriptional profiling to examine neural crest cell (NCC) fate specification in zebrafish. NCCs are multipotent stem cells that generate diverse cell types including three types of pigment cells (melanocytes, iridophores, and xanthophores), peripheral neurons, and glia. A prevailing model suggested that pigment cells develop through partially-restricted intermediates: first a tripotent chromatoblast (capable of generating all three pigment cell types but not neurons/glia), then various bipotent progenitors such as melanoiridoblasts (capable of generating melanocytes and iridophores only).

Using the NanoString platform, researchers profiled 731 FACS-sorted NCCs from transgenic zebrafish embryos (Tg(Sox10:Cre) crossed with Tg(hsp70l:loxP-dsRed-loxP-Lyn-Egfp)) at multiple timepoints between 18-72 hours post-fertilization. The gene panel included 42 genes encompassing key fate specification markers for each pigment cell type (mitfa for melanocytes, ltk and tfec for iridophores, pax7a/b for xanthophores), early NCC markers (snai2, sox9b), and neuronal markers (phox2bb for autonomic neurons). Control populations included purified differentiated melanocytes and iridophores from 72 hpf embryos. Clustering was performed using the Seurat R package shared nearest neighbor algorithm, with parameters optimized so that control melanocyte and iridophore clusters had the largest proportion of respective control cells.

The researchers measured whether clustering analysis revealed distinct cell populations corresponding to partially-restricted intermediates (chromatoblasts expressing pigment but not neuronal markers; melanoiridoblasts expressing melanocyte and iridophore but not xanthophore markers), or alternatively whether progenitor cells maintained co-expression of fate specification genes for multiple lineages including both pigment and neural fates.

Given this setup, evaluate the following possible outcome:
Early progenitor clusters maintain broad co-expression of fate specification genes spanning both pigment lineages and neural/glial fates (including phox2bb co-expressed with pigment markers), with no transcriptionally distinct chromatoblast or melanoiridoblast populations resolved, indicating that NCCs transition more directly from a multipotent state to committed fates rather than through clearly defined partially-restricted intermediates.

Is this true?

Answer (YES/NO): YES